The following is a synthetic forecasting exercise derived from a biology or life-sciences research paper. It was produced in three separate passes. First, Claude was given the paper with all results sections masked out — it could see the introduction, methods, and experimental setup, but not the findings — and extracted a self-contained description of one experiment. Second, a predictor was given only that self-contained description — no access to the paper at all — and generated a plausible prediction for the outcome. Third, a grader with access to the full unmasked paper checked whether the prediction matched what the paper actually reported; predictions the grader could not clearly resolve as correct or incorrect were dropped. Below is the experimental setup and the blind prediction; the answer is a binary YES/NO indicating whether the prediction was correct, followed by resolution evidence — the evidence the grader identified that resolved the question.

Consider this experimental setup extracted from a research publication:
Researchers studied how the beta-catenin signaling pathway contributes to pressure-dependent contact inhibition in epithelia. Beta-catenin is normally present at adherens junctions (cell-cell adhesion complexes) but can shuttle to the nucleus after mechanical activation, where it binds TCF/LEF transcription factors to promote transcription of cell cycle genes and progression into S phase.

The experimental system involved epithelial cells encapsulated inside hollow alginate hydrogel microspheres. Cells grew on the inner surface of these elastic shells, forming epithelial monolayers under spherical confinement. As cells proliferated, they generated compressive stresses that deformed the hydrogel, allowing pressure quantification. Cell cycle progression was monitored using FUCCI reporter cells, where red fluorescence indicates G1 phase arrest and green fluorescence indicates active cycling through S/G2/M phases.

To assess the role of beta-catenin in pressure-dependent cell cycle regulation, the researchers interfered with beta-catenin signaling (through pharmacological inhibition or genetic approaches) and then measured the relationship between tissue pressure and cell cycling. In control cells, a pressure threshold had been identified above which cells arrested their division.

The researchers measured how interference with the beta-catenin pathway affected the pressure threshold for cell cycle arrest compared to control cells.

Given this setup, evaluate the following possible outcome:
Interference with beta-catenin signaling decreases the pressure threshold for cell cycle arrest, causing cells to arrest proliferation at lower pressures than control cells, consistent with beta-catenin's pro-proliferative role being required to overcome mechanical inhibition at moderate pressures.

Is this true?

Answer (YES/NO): YES